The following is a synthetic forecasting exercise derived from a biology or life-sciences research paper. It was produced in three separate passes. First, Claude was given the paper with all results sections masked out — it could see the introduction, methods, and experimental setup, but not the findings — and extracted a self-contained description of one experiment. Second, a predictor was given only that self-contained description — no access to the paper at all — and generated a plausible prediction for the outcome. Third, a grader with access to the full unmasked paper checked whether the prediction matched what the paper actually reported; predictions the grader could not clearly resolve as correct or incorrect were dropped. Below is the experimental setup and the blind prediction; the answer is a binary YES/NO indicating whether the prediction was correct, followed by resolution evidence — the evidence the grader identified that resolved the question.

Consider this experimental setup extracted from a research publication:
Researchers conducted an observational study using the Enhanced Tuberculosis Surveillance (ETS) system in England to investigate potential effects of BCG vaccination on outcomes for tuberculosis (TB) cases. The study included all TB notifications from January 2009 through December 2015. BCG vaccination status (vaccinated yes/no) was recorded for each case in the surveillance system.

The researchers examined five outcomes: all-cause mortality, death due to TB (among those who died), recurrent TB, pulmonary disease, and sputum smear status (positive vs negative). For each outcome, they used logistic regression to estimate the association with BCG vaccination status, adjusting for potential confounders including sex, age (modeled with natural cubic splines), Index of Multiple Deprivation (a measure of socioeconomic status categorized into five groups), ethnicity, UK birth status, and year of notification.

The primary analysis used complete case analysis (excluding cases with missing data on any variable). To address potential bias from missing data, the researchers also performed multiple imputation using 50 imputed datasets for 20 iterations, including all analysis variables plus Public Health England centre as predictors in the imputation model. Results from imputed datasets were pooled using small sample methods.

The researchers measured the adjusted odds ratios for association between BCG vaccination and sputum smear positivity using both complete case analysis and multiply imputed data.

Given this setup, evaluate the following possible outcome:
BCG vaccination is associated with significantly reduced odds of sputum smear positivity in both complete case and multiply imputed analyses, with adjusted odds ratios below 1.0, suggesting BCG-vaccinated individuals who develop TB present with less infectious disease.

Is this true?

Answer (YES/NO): NO